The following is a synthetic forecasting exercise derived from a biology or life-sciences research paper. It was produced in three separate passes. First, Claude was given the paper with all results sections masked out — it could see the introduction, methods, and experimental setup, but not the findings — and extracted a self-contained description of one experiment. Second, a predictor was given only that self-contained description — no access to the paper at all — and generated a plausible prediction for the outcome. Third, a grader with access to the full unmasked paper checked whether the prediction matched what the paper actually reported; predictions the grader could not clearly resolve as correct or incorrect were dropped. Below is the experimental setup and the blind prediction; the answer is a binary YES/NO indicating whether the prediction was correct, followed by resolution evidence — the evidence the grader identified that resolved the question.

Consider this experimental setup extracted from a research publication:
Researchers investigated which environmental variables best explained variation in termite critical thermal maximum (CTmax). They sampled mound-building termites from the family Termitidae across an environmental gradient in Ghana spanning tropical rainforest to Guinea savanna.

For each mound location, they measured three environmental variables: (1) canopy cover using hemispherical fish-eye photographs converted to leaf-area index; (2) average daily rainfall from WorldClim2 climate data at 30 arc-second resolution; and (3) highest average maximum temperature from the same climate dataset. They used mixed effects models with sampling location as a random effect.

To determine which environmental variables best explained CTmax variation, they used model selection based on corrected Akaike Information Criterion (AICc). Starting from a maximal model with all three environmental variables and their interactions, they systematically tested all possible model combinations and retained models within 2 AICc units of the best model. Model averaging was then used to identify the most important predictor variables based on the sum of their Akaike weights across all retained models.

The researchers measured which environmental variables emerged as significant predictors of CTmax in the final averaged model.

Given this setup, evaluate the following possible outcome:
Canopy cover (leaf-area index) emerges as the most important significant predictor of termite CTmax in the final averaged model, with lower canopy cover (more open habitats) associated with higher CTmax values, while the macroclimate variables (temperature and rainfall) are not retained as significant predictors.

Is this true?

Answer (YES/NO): YES